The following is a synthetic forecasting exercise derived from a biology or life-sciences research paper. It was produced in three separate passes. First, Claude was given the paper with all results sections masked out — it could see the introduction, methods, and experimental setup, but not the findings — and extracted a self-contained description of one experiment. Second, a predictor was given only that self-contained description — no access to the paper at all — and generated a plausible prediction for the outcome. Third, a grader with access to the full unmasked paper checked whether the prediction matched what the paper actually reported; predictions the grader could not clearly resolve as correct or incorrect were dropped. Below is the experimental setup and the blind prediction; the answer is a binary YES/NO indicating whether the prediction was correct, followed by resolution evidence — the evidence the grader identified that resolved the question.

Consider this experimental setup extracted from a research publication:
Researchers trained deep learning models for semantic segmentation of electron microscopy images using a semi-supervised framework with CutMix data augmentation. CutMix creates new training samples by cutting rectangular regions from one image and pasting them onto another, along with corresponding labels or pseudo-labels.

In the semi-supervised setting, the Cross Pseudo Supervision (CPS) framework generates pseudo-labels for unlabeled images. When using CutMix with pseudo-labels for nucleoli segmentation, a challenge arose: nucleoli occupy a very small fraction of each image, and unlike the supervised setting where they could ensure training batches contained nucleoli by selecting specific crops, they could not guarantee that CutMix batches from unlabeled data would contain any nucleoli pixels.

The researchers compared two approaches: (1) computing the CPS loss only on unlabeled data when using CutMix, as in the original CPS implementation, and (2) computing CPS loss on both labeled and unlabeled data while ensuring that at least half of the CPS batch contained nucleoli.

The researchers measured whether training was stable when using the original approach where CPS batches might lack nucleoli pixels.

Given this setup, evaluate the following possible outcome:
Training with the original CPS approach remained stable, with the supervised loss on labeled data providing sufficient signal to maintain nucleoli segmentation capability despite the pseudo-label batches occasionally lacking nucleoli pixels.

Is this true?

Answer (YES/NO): NO